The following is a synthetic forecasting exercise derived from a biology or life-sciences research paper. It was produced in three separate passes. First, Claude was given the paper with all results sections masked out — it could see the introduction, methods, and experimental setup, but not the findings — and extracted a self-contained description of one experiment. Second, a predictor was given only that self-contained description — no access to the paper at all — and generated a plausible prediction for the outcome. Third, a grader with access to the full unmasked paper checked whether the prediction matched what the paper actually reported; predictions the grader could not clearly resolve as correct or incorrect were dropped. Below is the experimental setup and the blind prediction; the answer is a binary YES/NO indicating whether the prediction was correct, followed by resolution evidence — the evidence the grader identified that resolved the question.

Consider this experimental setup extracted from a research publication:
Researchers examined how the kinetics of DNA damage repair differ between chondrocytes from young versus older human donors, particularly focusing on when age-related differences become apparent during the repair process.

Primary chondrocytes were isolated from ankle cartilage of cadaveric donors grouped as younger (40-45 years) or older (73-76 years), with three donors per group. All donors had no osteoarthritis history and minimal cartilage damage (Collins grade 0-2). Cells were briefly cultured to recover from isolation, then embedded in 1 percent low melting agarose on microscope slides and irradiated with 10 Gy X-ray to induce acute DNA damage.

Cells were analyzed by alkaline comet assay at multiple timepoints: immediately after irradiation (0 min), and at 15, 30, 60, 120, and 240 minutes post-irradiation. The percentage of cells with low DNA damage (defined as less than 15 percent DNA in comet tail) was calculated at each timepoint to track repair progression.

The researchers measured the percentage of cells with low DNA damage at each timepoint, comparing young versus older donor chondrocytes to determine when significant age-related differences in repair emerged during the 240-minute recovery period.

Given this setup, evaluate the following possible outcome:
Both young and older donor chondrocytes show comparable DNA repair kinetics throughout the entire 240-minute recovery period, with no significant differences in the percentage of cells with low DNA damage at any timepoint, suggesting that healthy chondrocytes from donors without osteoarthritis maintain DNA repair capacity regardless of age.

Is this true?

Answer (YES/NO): NO